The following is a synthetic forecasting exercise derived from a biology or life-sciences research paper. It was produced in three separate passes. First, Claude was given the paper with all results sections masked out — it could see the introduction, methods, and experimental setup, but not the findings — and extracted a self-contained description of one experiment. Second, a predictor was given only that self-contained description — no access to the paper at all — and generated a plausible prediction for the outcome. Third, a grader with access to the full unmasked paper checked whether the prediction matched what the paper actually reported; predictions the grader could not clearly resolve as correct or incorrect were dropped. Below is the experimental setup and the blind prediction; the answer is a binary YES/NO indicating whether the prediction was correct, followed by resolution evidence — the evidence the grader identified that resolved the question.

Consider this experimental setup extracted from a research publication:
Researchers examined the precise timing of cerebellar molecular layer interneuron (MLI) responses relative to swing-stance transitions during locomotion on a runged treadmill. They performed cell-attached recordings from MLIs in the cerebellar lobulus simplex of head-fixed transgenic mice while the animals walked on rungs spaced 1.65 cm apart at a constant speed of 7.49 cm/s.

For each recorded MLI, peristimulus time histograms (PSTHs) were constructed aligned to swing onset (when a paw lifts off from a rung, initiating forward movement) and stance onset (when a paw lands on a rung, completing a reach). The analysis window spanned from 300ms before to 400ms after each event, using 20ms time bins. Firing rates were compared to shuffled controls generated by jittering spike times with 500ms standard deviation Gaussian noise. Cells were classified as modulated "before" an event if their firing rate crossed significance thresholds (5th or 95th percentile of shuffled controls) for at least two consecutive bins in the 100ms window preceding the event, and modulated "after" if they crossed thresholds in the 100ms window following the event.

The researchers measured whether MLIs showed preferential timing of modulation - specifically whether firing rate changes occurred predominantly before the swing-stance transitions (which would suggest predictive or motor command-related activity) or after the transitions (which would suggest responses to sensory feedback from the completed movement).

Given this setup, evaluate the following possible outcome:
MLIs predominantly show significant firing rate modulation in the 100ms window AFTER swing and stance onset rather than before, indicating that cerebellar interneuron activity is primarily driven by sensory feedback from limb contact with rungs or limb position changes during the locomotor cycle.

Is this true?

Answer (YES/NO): NO